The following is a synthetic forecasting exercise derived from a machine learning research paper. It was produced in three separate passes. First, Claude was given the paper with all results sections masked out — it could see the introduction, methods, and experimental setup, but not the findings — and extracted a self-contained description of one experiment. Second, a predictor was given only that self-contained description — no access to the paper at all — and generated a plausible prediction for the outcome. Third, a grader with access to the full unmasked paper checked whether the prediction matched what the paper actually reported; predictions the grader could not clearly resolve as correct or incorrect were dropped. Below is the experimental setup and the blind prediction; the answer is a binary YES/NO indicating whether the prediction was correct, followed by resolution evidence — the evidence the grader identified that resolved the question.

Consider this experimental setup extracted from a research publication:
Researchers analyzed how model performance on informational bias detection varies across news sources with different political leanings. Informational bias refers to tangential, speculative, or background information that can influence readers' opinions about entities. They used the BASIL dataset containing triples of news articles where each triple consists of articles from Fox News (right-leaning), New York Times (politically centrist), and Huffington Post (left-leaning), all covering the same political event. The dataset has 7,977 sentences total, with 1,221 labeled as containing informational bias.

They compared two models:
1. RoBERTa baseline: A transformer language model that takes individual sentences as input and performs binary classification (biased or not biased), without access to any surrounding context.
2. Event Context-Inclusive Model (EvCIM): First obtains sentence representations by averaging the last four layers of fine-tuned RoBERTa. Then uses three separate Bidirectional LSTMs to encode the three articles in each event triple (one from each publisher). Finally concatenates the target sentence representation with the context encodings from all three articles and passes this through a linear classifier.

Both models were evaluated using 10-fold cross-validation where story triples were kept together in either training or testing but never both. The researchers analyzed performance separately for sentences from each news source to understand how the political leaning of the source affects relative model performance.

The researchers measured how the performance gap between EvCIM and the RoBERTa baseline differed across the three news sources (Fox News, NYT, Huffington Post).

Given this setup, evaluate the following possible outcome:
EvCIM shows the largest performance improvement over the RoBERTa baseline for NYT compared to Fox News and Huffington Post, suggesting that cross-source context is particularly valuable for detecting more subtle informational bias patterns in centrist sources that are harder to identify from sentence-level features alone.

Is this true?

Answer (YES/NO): YES